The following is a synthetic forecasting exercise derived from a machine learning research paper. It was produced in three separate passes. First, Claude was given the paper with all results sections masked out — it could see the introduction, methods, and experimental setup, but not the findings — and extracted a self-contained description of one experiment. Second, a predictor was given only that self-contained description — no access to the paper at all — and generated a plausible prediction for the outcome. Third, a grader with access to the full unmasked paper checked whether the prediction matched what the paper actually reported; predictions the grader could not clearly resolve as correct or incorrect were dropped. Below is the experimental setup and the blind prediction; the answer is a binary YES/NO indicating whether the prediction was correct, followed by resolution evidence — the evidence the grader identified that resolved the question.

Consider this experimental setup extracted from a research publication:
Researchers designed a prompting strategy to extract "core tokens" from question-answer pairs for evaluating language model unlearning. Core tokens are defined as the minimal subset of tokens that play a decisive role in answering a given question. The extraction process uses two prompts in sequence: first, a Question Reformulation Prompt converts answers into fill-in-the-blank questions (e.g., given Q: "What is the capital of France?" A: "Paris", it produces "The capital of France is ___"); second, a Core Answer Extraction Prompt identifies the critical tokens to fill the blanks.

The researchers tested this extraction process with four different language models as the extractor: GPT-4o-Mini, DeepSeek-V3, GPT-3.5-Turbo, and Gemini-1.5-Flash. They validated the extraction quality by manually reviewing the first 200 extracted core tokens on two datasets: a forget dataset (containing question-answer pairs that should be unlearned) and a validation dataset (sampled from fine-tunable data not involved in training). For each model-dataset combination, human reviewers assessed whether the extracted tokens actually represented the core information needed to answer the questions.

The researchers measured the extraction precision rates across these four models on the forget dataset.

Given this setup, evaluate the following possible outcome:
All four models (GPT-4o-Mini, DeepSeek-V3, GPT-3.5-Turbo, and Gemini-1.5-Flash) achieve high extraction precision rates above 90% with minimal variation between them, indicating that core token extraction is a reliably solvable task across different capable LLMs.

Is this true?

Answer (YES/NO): YES